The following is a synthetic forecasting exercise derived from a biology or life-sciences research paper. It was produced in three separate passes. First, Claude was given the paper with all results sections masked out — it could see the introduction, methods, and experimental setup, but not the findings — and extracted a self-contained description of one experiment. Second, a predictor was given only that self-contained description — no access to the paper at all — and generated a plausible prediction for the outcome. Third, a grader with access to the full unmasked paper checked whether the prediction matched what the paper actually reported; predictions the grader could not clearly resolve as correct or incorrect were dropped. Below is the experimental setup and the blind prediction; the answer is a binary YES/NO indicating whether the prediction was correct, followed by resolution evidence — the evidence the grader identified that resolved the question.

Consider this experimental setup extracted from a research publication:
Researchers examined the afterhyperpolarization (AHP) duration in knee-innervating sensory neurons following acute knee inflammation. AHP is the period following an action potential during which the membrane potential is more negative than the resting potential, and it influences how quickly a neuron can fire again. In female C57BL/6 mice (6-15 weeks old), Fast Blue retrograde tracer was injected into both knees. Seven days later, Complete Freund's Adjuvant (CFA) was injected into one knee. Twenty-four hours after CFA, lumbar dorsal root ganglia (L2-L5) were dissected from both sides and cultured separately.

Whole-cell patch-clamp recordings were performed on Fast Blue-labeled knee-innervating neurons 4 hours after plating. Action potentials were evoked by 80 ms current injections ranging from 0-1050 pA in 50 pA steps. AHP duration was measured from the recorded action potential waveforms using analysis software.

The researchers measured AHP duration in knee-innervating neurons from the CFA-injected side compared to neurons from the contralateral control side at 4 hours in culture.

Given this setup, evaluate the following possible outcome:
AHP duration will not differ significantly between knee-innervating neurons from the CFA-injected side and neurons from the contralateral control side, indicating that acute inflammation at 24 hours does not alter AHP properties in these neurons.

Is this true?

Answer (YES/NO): NO